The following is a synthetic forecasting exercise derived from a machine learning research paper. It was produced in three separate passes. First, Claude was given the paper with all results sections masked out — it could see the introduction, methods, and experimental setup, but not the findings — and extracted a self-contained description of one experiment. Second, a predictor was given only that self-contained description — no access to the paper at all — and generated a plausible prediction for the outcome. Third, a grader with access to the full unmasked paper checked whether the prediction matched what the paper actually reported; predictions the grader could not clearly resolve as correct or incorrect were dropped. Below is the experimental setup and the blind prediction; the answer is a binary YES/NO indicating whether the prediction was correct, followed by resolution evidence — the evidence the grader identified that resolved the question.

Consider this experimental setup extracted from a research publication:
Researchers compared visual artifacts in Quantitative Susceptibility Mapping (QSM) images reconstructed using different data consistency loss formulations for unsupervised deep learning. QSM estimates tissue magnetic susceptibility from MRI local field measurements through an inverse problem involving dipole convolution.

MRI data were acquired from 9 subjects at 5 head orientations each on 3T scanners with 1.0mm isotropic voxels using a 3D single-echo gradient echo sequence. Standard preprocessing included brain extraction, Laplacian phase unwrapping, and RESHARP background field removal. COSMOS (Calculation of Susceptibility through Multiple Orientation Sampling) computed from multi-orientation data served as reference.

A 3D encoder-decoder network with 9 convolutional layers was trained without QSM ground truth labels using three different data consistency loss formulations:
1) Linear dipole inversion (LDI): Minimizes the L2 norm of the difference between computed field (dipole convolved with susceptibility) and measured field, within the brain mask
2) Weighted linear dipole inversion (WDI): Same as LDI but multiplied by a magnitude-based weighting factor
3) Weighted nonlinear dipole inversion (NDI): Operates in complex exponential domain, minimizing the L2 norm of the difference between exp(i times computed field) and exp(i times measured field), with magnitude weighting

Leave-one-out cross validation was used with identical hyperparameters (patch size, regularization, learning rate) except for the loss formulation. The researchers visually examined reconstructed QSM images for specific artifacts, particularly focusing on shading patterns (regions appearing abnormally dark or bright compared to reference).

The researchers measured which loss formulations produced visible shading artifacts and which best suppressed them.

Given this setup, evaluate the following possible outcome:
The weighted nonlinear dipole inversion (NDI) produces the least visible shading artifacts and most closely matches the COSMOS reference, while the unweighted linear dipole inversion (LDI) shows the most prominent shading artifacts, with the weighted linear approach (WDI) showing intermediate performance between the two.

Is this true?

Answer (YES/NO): NO